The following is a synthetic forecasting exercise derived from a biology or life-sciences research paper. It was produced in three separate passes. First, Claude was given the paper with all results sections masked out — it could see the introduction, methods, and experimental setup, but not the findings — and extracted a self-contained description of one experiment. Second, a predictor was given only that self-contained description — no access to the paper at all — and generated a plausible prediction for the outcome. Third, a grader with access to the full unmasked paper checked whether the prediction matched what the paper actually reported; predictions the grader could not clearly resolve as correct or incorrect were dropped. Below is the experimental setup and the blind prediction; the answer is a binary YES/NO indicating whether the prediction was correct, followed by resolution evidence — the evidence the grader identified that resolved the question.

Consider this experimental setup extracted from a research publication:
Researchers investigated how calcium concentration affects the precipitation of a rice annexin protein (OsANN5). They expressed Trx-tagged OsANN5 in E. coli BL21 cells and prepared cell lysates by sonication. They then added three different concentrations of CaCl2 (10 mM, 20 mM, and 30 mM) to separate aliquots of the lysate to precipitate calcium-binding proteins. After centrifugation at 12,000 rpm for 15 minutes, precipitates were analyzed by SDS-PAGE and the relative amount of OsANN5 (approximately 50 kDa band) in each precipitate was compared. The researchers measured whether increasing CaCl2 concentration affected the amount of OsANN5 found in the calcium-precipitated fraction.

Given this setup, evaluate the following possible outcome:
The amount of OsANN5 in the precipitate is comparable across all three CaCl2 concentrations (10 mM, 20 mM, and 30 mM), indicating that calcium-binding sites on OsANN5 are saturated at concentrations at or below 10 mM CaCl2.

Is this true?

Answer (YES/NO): NO